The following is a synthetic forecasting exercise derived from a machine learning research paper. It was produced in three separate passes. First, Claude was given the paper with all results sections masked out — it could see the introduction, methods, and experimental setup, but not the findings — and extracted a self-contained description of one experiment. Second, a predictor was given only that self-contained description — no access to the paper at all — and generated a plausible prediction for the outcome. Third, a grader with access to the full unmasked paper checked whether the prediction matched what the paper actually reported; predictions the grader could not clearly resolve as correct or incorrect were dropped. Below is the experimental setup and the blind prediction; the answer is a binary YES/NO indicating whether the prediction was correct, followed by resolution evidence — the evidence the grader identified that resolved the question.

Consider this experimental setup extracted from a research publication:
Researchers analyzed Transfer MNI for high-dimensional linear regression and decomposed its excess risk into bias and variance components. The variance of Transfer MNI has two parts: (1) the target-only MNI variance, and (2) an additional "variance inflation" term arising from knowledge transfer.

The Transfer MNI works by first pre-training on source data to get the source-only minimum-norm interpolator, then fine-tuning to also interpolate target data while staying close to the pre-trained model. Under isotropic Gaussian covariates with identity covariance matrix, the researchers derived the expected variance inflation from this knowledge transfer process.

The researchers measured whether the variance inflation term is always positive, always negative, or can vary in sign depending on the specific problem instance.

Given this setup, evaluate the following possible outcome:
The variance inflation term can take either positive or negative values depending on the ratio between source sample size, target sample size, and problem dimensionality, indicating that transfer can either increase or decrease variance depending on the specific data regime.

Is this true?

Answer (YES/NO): NO